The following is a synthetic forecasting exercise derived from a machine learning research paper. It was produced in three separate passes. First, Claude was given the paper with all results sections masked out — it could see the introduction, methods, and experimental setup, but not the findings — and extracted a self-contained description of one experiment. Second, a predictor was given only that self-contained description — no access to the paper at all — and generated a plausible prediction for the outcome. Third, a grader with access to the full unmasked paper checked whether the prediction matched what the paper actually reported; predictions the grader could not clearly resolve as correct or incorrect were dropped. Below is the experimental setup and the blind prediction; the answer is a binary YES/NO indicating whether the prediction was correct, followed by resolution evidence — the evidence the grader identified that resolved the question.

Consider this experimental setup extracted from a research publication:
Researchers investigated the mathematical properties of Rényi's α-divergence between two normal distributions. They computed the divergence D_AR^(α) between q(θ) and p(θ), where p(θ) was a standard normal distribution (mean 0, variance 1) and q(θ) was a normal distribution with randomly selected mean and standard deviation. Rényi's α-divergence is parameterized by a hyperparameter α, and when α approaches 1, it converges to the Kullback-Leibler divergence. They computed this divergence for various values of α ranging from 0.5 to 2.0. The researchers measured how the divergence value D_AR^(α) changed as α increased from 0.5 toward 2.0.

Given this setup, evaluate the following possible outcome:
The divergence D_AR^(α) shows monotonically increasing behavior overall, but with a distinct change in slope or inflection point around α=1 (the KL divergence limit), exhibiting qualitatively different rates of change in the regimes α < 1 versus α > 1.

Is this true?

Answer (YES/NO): NO